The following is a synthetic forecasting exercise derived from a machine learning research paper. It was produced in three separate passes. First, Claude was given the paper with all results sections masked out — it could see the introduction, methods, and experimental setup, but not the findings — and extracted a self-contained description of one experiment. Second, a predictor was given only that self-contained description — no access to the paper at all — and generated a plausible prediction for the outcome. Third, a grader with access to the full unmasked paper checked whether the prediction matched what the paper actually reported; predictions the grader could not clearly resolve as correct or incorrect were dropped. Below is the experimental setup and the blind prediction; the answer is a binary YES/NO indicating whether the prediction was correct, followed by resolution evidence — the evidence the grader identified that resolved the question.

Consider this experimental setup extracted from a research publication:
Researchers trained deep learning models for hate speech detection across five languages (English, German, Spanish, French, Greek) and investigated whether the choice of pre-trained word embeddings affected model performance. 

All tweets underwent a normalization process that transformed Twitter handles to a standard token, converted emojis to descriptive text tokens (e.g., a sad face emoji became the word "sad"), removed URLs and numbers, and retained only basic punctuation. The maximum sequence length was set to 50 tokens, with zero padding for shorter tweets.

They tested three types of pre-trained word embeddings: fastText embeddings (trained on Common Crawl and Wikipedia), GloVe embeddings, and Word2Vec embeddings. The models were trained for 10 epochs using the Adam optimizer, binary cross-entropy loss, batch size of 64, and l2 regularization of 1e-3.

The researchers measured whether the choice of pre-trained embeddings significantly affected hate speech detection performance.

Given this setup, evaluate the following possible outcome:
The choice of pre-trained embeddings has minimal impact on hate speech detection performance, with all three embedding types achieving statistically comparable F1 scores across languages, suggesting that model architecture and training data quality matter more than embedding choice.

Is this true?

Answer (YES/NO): YES